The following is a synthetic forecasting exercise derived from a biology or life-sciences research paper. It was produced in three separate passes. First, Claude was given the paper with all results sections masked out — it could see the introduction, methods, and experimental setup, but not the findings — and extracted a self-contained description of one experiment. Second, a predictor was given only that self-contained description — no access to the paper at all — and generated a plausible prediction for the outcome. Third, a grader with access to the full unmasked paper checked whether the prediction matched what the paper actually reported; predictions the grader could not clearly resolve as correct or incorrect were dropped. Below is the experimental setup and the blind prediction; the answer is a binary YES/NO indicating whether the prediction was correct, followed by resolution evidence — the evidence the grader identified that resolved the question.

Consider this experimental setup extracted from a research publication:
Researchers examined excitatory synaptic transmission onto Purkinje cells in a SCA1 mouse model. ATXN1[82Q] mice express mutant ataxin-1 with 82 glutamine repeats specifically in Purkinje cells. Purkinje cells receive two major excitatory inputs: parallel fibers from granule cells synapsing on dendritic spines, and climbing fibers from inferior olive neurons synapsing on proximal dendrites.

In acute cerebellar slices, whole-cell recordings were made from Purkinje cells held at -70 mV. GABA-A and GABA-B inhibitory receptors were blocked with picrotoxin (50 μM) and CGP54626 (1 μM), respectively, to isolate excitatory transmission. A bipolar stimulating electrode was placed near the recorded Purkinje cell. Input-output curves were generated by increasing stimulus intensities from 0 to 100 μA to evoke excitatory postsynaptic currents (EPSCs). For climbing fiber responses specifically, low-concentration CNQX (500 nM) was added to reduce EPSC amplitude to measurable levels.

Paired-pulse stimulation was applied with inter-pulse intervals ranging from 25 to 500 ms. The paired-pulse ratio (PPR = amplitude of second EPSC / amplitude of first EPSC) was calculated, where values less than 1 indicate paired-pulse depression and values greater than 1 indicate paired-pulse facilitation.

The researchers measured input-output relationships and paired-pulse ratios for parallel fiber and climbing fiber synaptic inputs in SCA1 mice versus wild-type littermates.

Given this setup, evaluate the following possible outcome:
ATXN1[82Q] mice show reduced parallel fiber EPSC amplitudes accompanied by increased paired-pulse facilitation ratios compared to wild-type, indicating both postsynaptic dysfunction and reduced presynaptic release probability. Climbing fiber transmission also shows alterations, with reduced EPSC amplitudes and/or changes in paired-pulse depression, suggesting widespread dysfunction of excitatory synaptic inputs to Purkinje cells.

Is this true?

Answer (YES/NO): NO